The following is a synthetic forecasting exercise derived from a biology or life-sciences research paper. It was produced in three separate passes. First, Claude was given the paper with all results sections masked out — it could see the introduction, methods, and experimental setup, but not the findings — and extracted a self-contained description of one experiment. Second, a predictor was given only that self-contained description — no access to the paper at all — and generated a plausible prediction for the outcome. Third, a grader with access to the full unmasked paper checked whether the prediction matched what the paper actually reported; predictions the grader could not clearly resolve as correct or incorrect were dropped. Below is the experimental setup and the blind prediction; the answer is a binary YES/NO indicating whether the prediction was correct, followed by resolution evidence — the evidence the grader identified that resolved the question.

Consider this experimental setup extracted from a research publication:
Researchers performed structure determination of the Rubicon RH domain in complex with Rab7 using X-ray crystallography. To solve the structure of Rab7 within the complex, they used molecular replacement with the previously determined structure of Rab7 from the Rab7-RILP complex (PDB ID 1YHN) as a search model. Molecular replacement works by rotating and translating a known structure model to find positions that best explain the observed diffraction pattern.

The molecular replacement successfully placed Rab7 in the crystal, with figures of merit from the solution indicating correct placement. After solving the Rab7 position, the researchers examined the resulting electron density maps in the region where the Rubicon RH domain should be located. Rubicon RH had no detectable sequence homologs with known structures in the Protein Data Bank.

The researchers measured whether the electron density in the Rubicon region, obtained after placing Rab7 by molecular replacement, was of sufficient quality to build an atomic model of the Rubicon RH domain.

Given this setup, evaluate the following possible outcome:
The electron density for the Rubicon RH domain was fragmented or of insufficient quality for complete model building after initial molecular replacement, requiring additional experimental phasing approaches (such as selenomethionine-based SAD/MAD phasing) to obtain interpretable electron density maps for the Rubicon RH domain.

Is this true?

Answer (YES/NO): NO